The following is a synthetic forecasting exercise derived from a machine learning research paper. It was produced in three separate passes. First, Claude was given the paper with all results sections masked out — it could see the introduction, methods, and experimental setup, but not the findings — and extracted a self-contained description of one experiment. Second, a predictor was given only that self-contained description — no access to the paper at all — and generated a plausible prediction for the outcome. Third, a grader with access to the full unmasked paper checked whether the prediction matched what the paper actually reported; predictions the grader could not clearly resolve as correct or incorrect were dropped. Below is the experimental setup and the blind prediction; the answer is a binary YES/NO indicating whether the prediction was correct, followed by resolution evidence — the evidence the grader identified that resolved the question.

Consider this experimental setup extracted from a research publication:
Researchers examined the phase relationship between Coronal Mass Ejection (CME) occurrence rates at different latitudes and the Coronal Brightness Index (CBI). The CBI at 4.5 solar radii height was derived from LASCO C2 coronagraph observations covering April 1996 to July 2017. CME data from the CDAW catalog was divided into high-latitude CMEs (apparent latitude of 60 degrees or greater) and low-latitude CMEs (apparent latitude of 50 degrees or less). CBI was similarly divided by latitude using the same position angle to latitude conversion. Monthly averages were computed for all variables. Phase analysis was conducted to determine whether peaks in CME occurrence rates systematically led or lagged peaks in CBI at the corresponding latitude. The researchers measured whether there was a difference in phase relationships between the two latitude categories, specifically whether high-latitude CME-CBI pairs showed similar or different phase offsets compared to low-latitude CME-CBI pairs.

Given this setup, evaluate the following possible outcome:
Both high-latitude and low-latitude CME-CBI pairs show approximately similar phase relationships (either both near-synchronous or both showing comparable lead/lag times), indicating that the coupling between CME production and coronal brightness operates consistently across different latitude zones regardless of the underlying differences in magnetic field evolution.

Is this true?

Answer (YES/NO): NO